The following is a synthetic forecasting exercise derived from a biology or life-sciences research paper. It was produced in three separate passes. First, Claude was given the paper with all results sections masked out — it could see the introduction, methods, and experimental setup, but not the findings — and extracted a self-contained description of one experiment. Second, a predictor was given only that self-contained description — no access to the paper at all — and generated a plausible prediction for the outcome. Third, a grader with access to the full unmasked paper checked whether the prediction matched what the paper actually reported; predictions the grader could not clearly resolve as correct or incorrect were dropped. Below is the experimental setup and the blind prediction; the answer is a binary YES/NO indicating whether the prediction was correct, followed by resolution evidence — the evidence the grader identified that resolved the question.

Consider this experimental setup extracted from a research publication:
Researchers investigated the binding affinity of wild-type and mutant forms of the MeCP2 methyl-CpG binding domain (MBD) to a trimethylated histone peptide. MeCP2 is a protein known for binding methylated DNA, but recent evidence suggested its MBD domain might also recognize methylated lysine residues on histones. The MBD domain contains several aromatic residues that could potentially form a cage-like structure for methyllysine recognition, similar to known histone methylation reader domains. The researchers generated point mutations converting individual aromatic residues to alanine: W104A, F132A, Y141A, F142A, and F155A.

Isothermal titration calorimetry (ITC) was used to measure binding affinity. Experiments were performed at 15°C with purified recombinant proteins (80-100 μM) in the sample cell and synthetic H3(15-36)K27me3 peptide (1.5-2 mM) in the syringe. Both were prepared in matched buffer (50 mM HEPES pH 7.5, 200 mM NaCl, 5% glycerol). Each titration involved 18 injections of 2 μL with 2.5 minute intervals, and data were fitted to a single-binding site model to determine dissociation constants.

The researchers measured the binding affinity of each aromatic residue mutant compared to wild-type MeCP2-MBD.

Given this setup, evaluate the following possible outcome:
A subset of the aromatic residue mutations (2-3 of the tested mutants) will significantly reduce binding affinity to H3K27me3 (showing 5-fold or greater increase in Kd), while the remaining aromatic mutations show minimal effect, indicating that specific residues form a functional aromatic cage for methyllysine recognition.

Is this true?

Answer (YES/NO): NO